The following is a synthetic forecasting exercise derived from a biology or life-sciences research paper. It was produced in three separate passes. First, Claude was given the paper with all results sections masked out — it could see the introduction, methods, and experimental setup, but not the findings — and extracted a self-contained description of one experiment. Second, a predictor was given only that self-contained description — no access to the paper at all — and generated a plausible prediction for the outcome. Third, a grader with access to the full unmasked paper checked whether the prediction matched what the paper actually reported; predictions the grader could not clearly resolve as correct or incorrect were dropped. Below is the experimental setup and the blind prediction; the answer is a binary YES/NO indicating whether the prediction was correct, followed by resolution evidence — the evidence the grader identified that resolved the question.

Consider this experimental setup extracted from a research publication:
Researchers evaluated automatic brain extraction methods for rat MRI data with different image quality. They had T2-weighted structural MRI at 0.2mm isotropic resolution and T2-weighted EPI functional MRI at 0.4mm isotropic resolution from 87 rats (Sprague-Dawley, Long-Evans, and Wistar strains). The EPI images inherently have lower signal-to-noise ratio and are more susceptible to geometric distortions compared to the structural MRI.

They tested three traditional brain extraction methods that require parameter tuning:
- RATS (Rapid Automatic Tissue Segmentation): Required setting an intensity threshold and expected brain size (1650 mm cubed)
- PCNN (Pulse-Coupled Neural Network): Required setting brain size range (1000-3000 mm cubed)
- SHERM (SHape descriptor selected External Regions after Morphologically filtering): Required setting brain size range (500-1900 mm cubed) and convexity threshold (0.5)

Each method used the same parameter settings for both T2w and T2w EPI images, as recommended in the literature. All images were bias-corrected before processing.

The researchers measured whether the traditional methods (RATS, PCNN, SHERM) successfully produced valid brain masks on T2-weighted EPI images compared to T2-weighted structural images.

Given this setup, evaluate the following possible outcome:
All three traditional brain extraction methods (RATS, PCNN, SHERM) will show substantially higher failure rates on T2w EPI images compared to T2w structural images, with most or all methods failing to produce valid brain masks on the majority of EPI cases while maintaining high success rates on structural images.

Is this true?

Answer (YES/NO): NO